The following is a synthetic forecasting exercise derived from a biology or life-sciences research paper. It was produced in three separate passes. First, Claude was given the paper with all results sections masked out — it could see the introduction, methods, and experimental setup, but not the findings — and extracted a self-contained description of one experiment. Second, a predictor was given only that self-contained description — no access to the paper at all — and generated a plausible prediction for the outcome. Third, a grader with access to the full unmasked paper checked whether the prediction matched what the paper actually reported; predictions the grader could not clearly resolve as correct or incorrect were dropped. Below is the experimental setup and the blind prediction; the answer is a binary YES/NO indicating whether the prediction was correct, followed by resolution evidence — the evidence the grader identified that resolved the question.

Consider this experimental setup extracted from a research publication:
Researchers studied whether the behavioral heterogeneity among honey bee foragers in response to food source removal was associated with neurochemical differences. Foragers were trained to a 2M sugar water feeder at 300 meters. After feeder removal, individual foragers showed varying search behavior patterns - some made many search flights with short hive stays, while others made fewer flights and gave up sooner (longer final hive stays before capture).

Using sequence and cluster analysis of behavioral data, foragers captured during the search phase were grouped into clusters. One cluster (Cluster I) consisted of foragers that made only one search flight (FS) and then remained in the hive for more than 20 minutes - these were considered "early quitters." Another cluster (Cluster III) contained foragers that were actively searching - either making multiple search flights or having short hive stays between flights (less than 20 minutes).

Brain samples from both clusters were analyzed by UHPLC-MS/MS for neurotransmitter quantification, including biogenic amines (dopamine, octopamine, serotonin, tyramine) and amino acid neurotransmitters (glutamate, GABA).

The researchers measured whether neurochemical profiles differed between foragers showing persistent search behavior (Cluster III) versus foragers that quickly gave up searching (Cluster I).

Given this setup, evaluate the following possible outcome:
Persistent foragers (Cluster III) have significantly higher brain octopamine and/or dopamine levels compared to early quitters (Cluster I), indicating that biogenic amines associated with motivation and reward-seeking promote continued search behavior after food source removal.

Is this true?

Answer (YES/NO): NO